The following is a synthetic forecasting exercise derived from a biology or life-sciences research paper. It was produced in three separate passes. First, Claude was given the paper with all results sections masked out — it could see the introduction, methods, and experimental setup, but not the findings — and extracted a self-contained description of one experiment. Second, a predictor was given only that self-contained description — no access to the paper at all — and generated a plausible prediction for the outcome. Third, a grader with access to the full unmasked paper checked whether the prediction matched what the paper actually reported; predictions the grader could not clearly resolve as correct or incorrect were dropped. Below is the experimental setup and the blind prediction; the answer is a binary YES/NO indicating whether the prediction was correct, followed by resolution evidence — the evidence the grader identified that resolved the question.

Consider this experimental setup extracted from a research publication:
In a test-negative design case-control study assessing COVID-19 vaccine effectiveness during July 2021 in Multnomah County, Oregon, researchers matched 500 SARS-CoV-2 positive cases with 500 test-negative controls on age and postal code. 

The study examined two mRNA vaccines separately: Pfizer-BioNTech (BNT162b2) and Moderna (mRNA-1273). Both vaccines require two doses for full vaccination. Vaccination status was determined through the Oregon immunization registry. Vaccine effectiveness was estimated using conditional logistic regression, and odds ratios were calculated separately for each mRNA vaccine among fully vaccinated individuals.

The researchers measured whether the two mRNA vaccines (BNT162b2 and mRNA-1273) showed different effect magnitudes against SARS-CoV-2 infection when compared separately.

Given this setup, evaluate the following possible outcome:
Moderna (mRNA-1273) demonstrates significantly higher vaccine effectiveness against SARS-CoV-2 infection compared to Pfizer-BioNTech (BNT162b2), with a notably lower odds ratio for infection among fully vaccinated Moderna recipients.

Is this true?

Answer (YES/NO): NO